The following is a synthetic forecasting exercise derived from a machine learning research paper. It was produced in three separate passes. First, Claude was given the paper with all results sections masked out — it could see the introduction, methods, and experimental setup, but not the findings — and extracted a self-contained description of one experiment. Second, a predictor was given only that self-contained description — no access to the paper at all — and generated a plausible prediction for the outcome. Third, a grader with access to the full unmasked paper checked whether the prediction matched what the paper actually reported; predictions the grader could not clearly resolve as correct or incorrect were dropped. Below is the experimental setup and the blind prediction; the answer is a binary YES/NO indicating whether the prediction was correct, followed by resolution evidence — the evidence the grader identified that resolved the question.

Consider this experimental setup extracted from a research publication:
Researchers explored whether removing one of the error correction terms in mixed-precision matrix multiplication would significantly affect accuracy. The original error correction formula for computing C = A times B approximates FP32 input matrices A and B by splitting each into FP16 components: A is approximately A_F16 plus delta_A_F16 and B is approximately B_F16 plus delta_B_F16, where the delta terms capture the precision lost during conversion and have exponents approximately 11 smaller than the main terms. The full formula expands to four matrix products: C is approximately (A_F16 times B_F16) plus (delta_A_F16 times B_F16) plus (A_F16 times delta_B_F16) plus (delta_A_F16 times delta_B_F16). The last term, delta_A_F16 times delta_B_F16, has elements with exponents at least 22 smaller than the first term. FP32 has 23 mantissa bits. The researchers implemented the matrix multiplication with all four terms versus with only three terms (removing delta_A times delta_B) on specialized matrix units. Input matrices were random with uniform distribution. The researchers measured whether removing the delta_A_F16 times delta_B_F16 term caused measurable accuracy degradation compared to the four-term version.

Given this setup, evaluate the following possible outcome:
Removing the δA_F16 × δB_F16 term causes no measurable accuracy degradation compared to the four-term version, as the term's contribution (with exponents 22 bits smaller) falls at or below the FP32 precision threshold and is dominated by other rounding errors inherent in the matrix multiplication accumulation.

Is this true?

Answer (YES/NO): YES